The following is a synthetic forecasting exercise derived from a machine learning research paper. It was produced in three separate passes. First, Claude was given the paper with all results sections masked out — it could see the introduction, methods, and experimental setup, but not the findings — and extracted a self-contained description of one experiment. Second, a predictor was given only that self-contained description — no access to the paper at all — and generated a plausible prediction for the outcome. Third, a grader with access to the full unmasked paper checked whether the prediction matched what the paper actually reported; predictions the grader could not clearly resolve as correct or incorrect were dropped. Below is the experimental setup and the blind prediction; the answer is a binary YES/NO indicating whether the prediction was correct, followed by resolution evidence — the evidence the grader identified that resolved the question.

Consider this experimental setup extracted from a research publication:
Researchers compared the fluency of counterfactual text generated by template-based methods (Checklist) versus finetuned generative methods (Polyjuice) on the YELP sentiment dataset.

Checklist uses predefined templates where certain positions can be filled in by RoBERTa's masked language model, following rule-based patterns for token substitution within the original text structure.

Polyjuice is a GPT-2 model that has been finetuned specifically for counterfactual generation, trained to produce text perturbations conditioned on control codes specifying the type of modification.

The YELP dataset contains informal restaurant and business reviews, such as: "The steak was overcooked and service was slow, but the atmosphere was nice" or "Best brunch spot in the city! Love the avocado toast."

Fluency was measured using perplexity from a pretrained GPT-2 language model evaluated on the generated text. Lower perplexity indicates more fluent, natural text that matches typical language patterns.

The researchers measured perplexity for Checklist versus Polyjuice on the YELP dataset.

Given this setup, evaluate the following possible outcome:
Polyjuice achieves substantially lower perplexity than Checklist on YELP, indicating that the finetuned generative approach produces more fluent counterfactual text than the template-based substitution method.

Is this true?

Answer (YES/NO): NO